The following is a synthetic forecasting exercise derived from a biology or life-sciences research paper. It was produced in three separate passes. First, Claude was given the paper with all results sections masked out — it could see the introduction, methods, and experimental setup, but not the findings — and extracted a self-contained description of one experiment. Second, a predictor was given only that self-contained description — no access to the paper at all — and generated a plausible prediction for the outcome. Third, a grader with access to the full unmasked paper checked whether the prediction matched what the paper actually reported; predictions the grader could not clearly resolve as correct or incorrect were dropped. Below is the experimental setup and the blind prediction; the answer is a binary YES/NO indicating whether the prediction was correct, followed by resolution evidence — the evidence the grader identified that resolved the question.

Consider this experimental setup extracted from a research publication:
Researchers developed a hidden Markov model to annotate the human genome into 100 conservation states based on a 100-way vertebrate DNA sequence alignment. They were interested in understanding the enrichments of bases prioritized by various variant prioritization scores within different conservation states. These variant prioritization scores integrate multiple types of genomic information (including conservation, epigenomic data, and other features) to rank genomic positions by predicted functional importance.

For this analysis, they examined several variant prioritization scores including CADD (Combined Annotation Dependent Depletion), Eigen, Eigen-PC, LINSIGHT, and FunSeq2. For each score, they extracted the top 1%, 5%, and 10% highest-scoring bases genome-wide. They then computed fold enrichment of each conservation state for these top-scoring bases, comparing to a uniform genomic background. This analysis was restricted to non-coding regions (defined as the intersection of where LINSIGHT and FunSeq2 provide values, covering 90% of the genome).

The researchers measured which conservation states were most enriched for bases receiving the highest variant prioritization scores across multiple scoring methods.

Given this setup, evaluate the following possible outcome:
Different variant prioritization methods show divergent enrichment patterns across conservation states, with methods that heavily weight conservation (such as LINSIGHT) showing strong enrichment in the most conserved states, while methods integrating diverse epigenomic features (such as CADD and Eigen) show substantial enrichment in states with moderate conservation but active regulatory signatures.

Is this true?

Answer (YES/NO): NO